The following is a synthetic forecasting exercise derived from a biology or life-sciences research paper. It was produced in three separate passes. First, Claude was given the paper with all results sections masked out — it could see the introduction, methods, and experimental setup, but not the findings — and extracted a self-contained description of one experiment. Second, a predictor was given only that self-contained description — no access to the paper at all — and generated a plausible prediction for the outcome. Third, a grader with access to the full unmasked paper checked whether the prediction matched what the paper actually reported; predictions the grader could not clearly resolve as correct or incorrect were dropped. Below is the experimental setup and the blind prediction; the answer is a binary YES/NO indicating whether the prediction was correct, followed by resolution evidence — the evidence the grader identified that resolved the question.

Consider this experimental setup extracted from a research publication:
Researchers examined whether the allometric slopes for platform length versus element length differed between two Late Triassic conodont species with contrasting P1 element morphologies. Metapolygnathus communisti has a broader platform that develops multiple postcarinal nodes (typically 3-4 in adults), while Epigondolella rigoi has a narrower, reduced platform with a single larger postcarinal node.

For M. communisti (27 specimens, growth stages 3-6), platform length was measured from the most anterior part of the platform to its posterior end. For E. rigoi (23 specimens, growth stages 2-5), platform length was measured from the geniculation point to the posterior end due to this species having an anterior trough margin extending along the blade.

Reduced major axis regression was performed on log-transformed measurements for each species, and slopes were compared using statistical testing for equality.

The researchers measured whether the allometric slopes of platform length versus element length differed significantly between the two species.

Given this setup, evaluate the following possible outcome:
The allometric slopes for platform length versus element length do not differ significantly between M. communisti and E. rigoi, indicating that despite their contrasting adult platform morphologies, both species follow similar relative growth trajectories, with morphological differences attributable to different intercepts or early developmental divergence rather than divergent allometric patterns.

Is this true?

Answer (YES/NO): NO